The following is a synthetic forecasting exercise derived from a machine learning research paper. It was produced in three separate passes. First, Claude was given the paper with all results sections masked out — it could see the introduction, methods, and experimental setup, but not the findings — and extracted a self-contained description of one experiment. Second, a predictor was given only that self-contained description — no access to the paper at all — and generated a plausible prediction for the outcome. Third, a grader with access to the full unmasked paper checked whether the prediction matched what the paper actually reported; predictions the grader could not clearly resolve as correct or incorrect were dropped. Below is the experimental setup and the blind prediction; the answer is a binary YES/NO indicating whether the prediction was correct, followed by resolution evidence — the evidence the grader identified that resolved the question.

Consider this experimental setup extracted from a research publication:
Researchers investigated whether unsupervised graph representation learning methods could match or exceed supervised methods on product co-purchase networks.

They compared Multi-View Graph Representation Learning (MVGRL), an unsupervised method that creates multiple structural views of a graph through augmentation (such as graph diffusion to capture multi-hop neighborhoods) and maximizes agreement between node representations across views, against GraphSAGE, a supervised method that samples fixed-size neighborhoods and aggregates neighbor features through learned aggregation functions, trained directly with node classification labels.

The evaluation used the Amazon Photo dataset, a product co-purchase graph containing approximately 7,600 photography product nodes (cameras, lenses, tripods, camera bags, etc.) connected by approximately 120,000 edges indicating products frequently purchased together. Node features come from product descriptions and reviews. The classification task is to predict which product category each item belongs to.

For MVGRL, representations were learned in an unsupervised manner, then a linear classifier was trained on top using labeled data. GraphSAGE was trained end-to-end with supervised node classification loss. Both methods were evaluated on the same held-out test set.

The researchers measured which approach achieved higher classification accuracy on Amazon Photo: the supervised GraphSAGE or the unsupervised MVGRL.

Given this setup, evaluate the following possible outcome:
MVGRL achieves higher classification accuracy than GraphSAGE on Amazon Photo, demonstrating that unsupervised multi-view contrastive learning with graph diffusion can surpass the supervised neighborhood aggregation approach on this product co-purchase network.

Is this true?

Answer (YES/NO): YES